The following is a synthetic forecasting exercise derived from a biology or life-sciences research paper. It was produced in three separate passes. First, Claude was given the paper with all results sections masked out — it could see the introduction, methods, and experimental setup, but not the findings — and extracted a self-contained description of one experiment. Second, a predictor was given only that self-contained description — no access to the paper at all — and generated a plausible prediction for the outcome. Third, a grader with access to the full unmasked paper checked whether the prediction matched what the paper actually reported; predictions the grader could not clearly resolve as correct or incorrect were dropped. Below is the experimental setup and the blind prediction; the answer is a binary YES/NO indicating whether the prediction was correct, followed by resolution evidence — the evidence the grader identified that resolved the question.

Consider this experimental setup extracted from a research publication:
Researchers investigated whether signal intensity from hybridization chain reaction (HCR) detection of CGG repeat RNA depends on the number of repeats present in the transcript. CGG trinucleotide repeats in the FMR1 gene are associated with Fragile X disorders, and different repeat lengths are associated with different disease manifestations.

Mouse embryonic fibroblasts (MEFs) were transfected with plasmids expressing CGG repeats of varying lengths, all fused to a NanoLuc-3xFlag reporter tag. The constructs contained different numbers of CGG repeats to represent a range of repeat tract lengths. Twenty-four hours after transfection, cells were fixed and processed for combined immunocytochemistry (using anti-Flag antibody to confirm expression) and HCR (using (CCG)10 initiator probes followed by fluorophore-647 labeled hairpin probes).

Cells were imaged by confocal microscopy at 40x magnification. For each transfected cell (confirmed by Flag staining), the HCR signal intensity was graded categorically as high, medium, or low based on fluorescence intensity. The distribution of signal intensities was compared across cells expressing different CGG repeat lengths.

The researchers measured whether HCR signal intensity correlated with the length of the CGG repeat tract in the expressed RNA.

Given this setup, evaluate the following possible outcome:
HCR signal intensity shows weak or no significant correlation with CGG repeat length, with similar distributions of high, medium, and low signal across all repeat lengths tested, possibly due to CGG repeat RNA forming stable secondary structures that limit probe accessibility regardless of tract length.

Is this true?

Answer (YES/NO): NO